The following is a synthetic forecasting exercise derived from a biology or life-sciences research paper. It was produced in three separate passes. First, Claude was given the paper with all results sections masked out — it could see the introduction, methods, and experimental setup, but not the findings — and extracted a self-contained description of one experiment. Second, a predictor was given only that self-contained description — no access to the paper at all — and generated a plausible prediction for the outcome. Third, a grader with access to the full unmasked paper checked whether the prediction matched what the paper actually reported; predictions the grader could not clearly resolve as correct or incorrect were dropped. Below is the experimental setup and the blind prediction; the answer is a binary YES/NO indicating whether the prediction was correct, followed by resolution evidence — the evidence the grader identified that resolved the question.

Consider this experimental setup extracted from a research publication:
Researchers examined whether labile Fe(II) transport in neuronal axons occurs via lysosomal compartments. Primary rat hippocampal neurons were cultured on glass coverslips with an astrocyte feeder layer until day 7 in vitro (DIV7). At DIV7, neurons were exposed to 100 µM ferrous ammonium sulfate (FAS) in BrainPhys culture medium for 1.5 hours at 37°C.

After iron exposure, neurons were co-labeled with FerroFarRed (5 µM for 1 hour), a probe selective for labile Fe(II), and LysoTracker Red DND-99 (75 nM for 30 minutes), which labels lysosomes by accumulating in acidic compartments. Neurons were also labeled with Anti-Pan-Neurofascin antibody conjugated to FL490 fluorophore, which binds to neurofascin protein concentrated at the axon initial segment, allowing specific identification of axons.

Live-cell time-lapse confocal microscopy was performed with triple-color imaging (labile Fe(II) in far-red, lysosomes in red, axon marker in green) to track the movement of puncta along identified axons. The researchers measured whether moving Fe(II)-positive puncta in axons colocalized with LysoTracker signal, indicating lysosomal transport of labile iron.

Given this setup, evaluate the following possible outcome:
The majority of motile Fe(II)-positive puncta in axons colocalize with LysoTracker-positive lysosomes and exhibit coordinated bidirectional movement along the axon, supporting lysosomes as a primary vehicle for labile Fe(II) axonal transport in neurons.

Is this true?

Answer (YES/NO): YES